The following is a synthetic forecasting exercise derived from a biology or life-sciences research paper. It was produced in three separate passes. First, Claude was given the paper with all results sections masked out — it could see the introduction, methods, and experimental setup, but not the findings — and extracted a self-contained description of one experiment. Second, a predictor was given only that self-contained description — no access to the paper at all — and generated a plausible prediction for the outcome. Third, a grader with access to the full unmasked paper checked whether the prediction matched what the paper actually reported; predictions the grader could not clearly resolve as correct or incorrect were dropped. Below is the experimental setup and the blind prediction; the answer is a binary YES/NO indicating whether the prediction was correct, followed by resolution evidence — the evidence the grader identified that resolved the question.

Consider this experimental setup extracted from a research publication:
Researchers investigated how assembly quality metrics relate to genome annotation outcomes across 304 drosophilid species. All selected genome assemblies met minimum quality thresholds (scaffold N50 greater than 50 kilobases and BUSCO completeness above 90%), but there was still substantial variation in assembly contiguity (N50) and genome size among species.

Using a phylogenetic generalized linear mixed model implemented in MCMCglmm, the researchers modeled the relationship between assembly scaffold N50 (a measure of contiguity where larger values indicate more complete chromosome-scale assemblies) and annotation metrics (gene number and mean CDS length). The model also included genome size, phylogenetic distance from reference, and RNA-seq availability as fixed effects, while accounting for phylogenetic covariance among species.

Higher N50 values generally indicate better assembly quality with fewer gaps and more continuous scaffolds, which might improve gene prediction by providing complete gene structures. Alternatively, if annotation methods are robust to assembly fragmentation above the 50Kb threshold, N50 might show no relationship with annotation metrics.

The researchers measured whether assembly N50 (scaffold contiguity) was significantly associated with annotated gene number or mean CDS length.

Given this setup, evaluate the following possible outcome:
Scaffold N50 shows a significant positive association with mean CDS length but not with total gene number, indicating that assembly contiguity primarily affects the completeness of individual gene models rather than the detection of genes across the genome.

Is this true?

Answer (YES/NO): NO